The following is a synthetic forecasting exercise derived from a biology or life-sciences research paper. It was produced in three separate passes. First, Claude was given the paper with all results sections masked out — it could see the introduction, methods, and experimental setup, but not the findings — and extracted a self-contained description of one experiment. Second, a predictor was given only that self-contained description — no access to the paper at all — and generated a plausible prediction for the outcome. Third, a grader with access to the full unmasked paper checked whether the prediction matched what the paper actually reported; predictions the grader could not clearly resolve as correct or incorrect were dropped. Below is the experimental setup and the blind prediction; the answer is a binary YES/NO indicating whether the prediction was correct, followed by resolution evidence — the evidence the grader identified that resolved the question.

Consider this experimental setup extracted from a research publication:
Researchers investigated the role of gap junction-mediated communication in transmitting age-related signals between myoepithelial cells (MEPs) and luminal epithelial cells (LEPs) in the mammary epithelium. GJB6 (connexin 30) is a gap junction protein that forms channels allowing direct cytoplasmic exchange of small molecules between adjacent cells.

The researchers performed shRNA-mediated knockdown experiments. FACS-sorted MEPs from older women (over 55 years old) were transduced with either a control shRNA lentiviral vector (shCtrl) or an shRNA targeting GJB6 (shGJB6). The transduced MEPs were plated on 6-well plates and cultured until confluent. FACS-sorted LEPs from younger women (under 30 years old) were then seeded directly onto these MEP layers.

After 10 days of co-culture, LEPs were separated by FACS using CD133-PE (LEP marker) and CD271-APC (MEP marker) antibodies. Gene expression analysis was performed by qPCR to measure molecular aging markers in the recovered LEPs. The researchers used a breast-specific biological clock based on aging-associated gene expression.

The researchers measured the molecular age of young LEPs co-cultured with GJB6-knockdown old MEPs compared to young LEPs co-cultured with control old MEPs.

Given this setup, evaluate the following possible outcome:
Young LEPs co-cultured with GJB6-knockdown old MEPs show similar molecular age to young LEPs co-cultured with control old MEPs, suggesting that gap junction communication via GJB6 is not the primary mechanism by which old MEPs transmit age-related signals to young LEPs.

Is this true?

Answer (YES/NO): NO